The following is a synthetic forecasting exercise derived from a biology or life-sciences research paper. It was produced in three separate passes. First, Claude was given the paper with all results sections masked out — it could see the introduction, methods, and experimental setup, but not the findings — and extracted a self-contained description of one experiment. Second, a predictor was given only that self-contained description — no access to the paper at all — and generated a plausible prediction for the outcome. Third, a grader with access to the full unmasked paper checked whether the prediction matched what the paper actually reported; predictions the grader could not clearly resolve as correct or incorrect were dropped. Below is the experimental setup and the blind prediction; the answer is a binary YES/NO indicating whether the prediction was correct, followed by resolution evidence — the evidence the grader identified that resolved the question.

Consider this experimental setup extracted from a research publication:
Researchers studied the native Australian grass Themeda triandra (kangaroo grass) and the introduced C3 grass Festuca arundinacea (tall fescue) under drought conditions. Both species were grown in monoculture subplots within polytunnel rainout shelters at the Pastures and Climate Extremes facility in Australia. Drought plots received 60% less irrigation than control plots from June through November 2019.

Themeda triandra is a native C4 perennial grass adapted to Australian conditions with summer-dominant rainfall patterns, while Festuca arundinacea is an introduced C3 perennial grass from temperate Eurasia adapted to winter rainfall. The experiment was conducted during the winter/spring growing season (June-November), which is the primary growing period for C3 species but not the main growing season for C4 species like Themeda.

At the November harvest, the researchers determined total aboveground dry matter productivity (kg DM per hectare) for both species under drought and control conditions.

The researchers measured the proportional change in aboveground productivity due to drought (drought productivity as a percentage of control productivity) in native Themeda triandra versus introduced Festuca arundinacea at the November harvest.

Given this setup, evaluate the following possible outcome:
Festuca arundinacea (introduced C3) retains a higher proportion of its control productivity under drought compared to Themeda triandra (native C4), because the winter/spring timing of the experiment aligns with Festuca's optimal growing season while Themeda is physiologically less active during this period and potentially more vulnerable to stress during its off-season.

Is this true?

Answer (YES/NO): YES